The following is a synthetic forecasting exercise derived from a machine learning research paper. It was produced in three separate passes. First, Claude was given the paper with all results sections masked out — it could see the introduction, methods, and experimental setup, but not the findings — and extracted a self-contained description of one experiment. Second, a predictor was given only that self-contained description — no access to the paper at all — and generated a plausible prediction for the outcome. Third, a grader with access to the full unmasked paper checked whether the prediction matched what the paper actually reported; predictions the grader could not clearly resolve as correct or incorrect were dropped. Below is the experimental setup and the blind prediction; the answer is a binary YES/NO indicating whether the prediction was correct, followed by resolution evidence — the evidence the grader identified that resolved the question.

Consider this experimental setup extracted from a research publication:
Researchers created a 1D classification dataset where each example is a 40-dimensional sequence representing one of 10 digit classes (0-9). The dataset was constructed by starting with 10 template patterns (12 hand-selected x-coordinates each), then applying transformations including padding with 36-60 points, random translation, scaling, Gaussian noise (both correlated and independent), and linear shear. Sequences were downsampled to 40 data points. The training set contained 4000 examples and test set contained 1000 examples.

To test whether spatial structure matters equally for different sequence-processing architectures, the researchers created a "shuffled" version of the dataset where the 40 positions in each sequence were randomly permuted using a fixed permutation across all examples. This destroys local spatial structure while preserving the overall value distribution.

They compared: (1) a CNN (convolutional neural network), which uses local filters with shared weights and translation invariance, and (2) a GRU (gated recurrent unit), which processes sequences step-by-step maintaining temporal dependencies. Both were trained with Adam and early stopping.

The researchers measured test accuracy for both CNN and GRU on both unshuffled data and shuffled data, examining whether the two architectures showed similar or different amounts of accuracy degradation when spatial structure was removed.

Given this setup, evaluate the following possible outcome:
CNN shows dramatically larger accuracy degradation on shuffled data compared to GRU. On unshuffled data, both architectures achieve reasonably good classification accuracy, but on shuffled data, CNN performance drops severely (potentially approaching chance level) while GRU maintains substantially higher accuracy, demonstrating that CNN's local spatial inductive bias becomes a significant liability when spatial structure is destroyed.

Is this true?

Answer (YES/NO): NO